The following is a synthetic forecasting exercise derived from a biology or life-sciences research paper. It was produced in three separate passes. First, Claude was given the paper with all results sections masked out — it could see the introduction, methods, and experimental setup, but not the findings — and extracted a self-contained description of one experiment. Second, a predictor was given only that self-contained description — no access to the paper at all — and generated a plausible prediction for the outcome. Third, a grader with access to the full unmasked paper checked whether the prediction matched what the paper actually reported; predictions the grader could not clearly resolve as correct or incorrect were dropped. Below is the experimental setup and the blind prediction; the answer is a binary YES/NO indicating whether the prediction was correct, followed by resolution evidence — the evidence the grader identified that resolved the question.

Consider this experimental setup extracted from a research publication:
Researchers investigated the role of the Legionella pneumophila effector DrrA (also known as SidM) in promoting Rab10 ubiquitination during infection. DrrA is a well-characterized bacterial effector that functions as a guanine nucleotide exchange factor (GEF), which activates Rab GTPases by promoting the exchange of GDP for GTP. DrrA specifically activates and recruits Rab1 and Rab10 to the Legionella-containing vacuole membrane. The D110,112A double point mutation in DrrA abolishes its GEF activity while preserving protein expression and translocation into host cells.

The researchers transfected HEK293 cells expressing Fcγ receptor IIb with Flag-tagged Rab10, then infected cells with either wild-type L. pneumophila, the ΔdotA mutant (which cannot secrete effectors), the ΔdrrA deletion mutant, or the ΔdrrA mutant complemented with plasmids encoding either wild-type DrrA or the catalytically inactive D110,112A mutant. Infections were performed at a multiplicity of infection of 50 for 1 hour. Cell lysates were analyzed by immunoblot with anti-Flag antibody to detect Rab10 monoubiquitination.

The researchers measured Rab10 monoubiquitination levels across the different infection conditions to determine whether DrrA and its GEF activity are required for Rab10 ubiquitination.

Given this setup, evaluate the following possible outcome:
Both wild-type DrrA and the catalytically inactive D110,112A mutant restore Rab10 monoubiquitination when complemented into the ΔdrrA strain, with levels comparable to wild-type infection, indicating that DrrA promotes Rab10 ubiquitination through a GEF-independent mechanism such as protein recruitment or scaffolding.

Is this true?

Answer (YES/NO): NO